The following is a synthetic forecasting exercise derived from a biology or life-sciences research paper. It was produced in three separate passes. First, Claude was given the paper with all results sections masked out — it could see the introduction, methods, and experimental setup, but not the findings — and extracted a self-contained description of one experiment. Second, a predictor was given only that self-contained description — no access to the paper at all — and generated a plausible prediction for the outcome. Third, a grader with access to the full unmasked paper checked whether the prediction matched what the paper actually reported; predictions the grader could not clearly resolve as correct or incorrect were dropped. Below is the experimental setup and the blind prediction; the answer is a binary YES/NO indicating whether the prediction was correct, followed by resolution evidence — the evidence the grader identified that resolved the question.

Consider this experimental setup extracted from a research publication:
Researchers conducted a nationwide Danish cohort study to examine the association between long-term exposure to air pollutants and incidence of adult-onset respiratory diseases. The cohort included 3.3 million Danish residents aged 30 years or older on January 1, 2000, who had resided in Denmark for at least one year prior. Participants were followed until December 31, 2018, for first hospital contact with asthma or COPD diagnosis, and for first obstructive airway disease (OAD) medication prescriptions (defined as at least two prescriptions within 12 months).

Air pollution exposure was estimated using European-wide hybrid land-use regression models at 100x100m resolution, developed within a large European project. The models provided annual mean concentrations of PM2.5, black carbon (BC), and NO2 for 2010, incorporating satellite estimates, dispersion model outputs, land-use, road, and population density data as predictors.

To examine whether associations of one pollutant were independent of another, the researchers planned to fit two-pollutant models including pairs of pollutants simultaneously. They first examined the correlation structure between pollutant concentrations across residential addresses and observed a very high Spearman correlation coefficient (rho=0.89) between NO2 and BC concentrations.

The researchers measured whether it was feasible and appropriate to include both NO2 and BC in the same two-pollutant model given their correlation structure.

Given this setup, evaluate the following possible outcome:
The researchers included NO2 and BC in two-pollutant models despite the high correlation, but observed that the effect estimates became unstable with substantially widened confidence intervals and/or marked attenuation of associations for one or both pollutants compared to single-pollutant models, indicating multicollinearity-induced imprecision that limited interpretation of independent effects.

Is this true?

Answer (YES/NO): NO